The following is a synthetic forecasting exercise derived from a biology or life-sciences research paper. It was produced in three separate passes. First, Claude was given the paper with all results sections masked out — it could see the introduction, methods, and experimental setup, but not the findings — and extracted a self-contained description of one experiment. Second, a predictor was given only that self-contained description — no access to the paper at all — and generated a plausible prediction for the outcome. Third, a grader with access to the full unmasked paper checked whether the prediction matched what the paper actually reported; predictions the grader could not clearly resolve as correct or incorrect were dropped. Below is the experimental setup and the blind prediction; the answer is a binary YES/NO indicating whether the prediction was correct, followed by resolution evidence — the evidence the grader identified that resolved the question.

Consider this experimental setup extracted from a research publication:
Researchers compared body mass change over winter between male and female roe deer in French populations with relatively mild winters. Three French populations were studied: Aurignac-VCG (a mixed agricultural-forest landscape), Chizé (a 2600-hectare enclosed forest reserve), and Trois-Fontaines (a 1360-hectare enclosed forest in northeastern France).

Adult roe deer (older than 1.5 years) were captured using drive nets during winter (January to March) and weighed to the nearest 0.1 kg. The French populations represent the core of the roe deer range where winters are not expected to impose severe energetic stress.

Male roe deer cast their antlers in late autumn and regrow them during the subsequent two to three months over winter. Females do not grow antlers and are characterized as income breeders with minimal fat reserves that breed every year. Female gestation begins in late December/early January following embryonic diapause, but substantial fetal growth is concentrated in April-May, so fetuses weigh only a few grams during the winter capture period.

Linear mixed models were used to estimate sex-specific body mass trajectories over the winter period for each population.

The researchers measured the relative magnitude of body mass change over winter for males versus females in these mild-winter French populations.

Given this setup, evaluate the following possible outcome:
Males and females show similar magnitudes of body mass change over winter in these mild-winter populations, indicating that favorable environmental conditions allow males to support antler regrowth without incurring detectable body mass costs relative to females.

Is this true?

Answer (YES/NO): NO